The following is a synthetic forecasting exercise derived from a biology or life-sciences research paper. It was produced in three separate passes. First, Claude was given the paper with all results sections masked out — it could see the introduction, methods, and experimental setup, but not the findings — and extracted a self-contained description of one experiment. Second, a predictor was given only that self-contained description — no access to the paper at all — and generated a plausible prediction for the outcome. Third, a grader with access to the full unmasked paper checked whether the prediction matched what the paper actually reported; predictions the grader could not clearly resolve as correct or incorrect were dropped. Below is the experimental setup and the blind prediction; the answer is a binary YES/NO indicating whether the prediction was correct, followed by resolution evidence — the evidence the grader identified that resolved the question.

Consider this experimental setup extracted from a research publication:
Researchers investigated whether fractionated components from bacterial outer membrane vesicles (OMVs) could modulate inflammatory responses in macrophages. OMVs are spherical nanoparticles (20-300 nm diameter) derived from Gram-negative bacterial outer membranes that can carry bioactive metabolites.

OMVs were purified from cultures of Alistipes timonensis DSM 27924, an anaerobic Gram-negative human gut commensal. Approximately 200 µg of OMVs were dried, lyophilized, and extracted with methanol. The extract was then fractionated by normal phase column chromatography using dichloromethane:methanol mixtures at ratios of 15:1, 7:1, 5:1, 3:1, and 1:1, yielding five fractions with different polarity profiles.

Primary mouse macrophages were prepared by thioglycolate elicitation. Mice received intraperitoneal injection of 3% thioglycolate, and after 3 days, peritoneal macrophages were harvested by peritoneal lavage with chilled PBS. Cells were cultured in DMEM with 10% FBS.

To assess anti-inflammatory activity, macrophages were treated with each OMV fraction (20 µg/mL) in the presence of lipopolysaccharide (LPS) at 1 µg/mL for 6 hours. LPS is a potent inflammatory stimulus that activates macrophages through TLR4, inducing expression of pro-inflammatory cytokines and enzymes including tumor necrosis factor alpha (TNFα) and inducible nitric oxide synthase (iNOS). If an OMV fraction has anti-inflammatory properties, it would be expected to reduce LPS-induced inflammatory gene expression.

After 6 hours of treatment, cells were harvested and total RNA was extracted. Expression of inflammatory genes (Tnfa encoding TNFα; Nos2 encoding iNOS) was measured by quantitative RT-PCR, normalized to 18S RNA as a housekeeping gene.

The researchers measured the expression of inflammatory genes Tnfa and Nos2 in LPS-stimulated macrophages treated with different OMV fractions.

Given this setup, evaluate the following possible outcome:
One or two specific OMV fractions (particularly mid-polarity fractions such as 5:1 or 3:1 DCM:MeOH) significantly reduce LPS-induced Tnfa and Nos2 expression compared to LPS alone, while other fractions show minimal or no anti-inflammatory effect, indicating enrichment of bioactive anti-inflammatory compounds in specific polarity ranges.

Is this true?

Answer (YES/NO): NO